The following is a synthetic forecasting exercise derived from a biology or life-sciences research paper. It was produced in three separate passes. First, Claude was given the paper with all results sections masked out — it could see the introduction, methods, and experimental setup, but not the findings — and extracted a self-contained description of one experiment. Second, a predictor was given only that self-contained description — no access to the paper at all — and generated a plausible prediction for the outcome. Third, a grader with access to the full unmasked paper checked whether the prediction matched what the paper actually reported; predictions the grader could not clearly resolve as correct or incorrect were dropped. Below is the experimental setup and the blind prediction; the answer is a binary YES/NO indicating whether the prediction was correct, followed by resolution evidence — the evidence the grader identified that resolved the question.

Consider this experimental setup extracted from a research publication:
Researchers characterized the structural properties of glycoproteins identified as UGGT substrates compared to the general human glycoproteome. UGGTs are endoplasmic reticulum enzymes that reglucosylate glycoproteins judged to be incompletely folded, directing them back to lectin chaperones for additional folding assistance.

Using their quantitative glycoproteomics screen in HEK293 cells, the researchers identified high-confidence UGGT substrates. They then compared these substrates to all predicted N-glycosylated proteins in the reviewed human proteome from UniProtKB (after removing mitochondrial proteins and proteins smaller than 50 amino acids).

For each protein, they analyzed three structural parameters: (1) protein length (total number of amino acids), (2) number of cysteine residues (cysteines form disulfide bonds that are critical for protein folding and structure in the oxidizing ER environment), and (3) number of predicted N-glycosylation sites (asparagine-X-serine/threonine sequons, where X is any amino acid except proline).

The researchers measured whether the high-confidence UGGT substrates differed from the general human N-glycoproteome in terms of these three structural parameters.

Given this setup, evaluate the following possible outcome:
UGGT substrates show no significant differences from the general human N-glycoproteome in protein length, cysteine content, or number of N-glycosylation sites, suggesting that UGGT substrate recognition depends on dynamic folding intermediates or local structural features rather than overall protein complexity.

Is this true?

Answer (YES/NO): NO